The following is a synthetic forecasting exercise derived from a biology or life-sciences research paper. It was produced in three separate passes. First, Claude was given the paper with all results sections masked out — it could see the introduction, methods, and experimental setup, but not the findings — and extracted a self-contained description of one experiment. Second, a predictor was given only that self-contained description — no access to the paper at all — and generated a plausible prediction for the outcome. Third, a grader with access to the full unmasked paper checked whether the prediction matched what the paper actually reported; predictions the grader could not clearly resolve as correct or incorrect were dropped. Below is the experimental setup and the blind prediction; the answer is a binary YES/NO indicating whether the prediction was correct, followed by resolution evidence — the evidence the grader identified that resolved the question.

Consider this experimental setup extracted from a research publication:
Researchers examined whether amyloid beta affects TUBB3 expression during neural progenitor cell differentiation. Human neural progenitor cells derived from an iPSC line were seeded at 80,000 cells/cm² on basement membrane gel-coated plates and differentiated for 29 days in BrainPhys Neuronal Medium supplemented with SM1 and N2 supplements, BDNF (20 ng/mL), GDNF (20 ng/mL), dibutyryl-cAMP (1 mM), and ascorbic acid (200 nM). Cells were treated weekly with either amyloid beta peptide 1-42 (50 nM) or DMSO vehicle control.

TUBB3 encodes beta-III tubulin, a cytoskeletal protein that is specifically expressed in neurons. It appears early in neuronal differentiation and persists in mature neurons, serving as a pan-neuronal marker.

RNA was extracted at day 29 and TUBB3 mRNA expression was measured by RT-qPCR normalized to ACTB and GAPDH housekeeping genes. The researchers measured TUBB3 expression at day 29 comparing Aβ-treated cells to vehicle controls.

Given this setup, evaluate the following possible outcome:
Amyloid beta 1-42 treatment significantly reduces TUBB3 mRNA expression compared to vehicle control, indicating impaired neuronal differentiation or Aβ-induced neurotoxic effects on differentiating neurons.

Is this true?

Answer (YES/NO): NO